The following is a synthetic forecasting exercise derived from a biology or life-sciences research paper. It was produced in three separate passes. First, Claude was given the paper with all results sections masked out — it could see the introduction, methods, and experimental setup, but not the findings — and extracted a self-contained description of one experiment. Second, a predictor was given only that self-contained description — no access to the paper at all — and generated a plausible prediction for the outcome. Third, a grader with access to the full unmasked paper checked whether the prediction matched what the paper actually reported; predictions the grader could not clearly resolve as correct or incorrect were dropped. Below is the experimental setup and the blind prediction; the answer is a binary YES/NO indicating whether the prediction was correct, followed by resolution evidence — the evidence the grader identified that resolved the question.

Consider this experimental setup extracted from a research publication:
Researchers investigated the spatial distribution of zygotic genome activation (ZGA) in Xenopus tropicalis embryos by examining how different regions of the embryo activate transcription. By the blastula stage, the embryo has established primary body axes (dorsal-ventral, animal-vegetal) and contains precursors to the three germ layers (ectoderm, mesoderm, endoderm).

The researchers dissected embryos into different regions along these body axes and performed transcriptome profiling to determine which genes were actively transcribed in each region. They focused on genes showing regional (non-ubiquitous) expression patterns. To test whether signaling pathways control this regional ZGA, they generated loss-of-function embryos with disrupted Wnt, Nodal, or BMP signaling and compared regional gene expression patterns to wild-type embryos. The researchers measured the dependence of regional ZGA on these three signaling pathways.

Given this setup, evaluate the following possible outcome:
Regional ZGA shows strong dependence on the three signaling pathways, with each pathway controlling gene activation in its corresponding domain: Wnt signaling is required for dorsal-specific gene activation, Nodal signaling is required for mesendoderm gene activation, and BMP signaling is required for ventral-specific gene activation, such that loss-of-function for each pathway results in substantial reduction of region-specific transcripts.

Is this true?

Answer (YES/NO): YES